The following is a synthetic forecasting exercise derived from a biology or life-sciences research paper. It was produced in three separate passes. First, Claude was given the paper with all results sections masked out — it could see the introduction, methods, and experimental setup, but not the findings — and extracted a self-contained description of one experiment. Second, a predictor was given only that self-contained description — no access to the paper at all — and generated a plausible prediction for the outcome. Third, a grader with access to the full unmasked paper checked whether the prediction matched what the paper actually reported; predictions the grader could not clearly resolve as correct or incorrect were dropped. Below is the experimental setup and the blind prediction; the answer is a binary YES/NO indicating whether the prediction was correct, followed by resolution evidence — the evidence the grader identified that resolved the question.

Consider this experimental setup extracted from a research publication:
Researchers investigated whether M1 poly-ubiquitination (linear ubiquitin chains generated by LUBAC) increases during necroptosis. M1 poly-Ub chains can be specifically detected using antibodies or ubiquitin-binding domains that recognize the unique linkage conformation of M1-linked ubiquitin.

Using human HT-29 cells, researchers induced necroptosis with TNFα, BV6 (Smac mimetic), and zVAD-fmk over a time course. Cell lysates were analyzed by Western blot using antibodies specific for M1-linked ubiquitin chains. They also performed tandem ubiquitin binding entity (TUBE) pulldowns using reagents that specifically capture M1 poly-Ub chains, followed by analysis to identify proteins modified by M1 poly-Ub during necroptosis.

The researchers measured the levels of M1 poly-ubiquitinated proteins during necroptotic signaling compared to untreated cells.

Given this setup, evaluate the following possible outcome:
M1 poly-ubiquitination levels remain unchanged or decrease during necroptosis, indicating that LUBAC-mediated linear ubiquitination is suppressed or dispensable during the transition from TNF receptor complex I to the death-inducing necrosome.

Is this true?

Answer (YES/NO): NO